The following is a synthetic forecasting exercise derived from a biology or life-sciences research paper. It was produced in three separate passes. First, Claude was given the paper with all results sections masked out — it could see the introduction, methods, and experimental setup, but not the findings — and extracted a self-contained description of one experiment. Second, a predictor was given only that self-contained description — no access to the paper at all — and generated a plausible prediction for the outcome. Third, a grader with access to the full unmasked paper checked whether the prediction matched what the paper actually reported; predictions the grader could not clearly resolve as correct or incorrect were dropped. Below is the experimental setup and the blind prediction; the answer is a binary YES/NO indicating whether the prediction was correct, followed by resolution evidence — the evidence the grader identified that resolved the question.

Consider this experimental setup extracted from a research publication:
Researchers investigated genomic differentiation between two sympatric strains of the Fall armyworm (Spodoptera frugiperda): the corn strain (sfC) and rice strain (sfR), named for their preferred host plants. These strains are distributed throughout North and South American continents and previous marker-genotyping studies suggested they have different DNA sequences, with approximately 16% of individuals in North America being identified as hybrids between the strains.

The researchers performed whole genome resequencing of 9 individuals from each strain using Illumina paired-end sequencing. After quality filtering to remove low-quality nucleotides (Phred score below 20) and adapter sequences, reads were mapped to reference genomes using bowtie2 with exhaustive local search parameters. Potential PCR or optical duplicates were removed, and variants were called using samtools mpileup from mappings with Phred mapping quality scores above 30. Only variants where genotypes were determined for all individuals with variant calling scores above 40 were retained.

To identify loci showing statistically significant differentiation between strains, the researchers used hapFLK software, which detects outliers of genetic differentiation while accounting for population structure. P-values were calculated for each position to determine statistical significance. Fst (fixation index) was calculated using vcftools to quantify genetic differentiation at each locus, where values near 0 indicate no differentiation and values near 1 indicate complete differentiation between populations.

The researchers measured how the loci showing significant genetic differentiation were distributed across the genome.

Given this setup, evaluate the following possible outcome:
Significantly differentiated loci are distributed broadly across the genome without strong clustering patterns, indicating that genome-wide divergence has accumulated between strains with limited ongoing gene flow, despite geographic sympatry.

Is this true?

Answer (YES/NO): NO